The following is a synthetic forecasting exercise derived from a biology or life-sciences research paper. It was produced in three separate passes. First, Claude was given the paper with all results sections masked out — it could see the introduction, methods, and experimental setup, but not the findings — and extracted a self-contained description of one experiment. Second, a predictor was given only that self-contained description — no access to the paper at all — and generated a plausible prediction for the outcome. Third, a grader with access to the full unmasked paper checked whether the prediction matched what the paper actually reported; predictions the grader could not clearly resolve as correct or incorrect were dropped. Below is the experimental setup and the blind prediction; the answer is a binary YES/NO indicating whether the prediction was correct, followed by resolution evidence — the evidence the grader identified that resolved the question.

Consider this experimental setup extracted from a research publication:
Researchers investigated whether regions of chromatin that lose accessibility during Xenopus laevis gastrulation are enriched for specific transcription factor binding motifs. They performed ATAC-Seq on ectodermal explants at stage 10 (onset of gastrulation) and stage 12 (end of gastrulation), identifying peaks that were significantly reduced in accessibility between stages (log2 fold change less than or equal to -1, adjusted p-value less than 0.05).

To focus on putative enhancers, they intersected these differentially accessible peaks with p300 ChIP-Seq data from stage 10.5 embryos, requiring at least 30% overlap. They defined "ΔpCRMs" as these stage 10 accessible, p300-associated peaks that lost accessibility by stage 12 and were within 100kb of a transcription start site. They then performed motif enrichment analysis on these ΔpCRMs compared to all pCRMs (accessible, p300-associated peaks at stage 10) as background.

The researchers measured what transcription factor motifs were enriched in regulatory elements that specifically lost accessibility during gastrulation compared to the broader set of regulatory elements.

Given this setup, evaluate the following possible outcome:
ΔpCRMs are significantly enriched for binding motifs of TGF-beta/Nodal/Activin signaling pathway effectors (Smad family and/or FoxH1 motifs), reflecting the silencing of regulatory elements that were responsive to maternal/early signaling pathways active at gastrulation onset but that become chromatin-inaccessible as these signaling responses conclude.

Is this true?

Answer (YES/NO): NO